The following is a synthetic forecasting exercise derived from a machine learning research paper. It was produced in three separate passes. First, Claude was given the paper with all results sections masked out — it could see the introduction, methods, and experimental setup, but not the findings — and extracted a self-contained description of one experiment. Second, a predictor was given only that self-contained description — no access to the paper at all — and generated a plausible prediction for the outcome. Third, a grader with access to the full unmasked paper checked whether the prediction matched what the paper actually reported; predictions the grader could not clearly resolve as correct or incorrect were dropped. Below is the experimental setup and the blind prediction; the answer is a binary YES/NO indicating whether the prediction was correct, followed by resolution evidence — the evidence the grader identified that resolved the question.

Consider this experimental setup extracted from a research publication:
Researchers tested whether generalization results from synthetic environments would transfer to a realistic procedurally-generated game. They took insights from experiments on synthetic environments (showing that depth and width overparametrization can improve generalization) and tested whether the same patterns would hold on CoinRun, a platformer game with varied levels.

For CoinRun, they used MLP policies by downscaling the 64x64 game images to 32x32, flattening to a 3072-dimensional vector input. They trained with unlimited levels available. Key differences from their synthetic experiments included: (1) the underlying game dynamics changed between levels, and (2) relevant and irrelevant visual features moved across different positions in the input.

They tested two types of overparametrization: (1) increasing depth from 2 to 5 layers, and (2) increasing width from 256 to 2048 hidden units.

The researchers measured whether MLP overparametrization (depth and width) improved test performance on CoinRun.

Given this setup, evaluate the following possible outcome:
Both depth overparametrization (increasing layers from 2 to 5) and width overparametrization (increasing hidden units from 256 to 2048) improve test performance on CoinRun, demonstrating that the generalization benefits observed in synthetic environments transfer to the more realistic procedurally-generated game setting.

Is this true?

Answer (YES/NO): YES